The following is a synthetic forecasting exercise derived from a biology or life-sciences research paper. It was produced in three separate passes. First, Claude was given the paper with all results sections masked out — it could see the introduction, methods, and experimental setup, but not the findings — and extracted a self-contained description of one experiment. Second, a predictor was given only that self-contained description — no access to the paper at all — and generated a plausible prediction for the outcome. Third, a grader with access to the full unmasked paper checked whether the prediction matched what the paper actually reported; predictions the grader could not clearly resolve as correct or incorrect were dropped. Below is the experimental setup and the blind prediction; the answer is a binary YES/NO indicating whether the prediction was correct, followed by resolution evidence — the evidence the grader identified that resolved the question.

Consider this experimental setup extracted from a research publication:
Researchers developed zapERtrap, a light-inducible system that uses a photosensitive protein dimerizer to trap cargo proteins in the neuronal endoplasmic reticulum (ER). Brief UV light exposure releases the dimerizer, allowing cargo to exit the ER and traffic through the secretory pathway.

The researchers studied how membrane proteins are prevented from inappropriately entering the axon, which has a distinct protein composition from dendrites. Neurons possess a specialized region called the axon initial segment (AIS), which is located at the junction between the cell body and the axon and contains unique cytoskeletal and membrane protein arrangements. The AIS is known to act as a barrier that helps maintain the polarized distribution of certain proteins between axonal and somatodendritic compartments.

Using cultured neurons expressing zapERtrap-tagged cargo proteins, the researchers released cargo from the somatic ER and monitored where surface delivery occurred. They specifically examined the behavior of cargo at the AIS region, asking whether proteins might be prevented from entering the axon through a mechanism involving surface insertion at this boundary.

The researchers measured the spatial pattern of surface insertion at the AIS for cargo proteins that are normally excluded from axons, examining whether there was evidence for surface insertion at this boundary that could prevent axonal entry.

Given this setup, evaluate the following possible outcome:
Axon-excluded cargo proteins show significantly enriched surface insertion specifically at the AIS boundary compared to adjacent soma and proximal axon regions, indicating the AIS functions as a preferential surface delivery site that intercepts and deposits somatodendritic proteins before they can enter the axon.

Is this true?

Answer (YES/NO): NO